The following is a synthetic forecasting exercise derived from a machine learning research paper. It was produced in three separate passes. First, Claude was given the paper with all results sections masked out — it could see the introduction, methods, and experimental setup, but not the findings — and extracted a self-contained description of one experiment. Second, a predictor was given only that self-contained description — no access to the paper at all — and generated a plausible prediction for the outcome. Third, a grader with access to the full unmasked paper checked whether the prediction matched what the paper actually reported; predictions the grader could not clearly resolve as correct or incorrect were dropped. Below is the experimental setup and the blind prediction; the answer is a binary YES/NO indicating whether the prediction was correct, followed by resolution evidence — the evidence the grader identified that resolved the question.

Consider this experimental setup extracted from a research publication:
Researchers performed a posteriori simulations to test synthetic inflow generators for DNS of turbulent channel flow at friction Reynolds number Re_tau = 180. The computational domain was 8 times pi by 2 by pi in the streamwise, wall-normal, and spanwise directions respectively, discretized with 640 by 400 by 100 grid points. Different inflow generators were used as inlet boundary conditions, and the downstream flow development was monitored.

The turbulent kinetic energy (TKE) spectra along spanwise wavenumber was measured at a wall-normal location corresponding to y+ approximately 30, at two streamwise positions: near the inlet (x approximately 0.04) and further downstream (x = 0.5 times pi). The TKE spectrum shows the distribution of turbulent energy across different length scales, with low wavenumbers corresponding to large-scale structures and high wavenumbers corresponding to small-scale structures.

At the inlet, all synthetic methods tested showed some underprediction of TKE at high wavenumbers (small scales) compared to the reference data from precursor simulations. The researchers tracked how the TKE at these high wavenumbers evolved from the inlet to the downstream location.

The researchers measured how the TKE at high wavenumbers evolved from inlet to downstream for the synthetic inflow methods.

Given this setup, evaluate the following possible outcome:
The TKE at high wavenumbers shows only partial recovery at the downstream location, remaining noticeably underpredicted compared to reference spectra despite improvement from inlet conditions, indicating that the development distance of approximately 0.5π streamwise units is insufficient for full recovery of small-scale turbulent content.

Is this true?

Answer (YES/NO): NO